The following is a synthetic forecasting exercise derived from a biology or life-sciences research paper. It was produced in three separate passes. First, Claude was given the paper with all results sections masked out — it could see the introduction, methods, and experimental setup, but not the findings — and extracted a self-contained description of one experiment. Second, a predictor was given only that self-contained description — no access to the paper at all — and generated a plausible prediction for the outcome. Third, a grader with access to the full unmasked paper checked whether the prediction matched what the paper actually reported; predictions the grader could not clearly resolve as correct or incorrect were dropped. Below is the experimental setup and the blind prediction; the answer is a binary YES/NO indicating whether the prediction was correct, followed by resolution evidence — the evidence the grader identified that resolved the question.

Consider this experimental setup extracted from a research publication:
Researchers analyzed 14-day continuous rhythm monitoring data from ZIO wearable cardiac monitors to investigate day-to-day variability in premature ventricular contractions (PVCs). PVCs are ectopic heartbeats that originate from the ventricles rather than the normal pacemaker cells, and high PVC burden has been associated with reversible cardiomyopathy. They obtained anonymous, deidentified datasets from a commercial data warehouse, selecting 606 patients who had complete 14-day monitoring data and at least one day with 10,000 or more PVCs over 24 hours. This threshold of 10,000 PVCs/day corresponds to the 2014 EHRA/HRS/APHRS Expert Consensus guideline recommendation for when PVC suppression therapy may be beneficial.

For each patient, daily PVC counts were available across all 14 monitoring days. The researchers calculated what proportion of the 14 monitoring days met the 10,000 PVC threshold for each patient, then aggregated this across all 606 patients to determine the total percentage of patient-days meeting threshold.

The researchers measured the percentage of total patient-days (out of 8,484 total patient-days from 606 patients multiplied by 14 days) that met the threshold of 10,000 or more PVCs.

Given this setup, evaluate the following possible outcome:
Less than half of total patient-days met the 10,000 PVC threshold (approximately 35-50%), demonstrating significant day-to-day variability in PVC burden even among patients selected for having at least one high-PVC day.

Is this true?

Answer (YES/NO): NO